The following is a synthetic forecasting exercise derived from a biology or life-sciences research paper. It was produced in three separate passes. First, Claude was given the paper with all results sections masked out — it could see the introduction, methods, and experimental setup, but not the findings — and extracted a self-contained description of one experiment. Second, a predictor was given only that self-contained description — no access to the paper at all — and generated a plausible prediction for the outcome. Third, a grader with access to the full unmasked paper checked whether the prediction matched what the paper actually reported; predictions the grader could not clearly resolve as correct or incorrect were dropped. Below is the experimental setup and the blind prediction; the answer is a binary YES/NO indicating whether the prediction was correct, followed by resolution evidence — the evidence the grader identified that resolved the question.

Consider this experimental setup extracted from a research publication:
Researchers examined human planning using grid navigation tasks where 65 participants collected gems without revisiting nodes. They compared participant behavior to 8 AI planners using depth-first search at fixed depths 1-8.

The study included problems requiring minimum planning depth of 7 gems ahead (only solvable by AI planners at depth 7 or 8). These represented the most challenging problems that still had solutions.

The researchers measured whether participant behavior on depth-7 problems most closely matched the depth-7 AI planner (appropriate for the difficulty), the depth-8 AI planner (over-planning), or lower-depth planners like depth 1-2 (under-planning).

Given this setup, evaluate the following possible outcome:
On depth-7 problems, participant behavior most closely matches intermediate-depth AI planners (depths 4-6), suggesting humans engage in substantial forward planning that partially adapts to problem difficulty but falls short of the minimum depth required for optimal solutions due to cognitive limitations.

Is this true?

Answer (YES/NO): NO